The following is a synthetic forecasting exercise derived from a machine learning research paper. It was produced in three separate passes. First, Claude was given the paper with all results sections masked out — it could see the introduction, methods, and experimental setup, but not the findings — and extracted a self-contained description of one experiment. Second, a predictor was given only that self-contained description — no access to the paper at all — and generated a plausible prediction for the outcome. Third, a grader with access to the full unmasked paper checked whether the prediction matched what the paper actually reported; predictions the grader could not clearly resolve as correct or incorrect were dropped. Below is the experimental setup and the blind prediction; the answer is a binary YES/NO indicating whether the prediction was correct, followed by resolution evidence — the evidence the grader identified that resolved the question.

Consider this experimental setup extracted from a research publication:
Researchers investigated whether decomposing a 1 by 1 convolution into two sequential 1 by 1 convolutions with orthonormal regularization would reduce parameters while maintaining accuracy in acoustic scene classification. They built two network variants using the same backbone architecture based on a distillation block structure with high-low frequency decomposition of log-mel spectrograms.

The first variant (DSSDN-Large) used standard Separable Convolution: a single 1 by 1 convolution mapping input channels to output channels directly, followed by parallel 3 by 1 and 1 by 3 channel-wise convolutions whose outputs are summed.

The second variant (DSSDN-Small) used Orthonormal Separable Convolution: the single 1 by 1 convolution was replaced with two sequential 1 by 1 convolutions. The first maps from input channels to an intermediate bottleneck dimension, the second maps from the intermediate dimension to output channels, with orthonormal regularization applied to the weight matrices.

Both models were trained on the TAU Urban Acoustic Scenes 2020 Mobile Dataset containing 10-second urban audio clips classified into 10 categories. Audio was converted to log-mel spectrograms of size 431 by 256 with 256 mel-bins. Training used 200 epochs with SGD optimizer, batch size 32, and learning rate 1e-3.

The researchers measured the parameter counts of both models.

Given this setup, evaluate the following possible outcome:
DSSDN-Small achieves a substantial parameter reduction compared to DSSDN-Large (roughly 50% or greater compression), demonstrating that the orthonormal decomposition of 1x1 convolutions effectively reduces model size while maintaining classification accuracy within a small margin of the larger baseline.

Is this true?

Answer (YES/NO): NO